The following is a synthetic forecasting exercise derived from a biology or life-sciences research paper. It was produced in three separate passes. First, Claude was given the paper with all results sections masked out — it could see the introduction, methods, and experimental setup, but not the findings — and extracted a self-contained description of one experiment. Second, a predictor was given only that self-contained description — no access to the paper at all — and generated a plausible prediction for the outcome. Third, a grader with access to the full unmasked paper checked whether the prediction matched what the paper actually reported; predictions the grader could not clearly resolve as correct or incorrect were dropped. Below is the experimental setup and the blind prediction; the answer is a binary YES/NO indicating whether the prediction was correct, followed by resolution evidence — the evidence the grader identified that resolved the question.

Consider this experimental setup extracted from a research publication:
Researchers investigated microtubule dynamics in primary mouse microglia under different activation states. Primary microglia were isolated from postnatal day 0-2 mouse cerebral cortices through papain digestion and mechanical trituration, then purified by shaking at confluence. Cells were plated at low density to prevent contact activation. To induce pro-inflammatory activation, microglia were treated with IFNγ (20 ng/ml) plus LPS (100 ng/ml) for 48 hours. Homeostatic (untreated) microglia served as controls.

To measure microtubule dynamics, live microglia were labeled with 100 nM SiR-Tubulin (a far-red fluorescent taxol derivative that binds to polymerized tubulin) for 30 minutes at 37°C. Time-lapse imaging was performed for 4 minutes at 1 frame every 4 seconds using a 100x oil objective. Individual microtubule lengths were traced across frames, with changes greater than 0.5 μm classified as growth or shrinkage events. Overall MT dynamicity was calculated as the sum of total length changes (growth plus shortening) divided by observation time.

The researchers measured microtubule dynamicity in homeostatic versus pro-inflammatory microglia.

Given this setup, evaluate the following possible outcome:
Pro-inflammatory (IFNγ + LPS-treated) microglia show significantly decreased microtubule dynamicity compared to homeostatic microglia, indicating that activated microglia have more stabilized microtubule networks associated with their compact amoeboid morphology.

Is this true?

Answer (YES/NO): NO